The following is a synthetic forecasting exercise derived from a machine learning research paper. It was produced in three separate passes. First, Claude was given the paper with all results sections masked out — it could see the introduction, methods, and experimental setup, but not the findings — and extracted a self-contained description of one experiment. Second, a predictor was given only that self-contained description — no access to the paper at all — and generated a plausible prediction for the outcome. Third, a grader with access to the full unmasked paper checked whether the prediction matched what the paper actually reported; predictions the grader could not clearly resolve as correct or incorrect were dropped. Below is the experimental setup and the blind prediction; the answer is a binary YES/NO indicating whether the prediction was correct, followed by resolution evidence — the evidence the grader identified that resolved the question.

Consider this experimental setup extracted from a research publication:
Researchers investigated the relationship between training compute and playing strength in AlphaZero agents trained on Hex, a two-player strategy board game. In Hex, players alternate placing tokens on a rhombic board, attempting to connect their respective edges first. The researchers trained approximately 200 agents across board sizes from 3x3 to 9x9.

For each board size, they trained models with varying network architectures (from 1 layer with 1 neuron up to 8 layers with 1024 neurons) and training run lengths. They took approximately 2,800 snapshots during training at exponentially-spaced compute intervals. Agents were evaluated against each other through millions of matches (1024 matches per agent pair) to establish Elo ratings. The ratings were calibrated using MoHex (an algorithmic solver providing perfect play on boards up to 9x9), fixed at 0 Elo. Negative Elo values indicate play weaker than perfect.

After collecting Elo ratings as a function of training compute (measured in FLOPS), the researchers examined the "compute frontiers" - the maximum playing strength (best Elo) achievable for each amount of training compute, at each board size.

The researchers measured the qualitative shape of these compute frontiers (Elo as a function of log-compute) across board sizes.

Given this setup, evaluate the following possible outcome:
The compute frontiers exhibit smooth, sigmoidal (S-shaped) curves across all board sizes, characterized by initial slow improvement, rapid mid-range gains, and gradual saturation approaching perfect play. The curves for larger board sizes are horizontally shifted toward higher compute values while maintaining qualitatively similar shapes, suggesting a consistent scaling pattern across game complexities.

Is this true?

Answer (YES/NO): YES